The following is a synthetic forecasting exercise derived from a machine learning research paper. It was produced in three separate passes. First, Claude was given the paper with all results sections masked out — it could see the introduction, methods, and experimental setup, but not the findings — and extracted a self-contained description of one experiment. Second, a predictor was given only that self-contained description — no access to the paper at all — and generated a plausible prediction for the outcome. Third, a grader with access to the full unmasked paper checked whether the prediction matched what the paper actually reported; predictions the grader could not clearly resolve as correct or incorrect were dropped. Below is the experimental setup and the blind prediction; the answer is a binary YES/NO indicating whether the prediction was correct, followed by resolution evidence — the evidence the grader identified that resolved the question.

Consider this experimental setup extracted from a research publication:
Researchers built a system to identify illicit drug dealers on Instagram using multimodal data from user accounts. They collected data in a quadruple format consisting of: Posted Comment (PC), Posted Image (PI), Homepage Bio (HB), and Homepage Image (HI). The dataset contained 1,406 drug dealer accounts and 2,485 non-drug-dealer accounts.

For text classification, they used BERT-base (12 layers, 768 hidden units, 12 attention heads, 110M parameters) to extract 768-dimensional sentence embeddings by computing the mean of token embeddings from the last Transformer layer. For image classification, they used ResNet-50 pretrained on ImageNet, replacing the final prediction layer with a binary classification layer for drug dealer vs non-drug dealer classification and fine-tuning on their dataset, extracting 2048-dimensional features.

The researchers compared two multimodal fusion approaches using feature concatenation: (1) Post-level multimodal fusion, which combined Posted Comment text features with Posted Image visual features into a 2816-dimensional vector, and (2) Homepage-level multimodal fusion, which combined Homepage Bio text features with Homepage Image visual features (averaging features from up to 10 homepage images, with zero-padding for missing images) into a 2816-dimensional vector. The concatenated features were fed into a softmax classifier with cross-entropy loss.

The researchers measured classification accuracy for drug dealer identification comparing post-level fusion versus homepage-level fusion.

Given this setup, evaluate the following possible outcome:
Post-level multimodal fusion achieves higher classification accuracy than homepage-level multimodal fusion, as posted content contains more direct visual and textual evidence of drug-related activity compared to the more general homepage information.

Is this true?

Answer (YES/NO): YES